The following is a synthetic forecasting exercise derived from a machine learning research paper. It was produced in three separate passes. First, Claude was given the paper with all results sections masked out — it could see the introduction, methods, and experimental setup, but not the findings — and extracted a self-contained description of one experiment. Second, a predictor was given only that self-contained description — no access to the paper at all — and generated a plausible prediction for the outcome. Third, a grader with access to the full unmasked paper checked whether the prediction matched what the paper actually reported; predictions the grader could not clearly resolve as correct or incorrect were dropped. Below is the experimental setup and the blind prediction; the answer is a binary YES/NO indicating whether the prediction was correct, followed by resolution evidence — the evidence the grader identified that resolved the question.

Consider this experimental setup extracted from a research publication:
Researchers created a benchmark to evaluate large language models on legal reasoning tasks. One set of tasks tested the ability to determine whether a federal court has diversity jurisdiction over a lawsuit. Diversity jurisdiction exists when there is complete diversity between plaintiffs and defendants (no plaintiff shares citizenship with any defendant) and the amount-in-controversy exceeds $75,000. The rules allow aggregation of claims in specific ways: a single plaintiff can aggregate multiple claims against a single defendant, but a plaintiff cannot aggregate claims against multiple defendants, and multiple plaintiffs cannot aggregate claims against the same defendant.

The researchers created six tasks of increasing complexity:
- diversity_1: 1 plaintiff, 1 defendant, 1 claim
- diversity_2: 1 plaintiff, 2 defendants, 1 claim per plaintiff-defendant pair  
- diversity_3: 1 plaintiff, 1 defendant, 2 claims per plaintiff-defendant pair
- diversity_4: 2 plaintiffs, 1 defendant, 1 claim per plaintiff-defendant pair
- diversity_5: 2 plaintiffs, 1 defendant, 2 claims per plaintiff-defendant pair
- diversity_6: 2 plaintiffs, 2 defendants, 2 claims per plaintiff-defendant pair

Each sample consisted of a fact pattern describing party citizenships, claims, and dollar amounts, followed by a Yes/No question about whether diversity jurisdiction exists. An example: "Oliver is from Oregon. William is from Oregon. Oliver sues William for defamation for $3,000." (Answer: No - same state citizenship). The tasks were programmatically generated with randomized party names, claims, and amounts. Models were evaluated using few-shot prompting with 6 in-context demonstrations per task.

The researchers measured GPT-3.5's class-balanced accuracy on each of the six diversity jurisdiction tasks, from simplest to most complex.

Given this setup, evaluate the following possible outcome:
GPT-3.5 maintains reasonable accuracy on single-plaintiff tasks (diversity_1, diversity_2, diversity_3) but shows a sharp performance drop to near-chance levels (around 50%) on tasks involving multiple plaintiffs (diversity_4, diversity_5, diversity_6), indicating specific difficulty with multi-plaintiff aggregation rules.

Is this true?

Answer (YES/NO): NO